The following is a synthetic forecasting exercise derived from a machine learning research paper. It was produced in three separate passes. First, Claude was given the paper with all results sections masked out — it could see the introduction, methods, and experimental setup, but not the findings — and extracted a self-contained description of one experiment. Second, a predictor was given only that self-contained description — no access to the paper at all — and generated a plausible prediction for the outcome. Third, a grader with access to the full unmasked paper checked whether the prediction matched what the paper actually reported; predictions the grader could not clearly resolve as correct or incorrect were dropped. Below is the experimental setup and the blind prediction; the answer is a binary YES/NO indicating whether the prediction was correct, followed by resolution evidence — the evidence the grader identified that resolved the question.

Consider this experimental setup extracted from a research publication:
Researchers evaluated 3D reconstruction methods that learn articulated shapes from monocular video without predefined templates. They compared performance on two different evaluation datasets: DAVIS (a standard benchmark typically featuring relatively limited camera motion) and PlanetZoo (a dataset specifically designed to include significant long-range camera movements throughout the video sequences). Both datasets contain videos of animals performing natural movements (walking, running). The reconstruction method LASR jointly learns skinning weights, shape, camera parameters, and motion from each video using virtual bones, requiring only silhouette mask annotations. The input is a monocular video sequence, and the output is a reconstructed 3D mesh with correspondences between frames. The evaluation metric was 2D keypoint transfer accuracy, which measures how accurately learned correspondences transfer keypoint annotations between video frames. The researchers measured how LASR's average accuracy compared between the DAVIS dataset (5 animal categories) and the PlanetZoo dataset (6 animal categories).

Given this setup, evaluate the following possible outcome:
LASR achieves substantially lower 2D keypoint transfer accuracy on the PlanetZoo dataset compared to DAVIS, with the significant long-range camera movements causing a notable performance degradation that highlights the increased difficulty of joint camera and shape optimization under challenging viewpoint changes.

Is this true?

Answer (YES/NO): YES